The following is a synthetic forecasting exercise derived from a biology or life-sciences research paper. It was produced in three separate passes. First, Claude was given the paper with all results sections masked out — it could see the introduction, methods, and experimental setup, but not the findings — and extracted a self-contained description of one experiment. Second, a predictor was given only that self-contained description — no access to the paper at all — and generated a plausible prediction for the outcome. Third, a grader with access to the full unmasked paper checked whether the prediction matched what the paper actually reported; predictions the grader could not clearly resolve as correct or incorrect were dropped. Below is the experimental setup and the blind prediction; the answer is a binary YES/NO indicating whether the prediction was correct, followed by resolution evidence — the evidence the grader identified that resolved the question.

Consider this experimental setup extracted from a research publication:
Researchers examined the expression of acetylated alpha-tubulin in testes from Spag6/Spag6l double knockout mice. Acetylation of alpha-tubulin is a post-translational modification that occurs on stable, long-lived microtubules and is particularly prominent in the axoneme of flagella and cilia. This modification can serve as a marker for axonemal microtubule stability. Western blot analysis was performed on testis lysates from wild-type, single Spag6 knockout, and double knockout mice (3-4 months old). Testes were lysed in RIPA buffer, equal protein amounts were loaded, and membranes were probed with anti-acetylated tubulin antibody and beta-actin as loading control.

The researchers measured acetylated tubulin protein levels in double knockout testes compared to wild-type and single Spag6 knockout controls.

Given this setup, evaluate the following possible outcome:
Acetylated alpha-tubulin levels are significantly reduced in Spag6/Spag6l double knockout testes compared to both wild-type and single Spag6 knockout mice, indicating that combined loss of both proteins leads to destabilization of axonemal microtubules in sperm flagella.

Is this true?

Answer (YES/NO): NO